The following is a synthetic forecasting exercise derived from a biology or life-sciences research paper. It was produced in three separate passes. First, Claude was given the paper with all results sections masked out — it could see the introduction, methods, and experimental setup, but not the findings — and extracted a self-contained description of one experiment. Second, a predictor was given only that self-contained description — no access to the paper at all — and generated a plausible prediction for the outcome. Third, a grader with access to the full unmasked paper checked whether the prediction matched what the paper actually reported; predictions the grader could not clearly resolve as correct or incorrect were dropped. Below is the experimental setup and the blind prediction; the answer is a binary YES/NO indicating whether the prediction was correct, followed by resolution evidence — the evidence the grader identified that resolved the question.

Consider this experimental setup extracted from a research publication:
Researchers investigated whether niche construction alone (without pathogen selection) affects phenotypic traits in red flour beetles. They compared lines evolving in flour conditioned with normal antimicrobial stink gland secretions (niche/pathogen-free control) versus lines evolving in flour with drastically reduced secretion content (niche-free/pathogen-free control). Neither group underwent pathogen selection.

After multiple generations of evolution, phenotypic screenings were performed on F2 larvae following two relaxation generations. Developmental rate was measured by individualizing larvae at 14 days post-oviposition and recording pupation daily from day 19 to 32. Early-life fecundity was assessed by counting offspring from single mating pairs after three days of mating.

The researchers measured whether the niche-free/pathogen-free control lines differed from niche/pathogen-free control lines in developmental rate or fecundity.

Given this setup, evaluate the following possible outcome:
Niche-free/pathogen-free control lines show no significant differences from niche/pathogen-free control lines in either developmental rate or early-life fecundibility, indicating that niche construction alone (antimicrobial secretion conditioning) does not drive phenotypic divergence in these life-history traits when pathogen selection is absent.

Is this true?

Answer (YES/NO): NO